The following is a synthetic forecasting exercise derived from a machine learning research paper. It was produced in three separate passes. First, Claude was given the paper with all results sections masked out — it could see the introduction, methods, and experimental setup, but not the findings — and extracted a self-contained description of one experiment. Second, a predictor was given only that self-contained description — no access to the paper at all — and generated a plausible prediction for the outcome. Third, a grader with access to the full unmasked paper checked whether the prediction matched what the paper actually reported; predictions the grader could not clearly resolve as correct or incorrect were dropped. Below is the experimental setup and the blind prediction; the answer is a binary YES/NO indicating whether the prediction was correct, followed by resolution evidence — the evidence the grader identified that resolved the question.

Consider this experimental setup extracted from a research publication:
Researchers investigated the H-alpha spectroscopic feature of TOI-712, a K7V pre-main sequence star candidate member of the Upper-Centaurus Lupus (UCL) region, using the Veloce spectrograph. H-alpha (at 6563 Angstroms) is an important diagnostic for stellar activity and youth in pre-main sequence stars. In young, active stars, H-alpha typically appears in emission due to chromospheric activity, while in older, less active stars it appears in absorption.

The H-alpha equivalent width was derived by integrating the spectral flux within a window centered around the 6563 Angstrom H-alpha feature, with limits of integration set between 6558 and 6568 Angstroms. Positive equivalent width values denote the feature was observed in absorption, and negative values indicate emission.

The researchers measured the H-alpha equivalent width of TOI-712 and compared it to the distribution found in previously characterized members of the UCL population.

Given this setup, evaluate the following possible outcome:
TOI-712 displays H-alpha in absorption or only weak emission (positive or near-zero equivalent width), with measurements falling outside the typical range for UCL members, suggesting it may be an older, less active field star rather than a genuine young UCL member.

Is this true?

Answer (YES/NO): NO